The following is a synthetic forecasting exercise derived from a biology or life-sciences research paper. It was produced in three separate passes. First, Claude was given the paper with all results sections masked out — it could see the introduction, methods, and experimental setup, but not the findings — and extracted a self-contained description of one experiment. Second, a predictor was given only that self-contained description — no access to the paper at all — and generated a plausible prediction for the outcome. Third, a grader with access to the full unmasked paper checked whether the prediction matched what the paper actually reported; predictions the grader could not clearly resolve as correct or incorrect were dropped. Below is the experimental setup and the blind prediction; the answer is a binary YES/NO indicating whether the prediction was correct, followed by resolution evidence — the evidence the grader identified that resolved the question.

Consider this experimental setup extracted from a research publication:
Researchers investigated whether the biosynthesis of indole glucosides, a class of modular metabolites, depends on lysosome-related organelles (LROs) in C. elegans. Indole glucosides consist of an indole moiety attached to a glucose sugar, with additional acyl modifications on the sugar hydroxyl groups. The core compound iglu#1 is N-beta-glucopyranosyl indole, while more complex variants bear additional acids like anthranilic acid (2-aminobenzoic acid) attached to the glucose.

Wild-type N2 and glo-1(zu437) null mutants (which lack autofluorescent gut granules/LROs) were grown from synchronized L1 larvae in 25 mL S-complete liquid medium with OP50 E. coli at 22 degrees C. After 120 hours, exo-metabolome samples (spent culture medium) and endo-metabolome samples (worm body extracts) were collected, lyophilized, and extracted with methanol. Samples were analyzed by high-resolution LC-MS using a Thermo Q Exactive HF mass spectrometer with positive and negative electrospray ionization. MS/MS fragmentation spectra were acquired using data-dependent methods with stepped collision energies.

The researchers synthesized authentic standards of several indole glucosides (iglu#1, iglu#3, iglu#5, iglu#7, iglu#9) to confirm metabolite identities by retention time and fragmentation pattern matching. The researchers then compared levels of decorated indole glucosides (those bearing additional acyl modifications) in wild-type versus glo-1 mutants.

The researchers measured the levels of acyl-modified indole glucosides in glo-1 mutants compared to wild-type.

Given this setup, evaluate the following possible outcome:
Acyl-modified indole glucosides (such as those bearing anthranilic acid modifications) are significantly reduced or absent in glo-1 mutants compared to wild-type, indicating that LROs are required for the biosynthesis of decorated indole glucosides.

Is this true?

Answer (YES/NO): YES